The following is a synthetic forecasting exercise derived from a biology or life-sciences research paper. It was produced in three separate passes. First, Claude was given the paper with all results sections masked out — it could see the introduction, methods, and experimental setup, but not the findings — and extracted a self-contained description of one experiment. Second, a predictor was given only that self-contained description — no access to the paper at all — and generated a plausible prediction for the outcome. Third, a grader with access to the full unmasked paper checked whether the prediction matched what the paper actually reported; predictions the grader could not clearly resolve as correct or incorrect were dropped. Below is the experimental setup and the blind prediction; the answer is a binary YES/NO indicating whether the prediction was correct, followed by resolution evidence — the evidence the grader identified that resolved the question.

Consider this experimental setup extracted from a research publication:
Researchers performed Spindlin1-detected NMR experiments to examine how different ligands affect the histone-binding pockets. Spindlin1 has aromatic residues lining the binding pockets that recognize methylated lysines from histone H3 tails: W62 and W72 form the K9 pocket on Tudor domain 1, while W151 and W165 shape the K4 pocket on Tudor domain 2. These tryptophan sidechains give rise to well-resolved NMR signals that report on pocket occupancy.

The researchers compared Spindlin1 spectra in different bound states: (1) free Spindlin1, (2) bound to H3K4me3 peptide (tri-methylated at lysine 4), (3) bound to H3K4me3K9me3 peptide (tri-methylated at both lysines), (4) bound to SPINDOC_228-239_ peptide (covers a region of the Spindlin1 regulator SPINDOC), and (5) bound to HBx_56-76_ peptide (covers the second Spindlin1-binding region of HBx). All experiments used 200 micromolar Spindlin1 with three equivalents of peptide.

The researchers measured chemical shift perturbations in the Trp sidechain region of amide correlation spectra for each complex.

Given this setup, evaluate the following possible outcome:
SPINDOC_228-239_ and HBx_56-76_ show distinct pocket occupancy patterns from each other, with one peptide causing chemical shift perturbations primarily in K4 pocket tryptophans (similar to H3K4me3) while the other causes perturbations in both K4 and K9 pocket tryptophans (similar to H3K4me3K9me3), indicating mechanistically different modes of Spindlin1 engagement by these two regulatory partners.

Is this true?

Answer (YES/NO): NO